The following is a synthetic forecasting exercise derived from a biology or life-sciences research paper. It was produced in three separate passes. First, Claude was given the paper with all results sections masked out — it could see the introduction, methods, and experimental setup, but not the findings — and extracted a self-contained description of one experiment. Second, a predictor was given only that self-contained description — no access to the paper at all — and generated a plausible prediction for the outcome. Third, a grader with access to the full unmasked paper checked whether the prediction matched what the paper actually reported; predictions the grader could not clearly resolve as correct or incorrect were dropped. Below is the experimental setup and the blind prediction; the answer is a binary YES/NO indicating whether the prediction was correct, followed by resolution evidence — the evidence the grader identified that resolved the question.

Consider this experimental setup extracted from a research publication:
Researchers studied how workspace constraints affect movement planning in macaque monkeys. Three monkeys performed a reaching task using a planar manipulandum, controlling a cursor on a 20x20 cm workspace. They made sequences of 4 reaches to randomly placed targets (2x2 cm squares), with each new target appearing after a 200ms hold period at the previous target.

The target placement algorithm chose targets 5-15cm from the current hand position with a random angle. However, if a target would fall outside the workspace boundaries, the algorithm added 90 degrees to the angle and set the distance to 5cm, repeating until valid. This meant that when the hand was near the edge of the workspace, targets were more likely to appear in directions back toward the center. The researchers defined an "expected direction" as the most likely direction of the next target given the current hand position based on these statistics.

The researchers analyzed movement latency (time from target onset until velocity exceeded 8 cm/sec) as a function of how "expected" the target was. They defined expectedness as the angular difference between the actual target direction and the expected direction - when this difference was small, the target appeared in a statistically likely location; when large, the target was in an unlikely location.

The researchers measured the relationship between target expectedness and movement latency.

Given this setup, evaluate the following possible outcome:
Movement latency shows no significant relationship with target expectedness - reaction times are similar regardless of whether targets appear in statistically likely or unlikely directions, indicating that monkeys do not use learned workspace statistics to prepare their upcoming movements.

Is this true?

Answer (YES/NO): NO